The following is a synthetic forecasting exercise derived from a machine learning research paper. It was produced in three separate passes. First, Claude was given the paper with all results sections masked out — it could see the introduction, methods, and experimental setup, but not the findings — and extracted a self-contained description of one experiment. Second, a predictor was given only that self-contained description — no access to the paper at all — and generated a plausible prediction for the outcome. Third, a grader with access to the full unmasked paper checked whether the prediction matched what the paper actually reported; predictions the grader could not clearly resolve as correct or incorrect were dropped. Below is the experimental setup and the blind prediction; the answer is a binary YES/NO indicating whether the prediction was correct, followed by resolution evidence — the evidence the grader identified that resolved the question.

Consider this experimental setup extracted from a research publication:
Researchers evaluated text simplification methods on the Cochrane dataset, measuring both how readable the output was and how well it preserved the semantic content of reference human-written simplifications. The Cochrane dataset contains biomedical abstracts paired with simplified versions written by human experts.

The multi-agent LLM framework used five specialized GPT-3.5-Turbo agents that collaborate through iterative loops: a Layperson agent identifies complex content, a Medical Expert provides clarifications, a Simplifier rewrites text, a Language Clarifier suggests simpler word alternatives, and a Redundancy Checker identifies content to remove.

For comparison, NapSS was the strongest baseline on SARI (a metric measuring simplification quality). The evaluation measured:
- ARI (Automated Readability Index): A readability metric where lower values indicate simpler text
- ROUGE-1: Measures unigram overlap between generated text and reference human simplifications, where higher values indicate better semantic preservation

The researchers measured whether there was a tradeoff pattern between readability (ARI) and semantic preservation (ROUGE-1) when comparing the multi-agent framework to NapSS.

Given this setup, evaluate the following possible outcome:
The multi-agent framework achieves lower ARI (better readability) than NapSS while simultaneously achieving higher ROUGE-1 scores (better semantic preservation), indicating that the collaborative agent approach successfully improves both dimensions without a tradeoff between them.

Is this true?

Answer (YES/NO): NO